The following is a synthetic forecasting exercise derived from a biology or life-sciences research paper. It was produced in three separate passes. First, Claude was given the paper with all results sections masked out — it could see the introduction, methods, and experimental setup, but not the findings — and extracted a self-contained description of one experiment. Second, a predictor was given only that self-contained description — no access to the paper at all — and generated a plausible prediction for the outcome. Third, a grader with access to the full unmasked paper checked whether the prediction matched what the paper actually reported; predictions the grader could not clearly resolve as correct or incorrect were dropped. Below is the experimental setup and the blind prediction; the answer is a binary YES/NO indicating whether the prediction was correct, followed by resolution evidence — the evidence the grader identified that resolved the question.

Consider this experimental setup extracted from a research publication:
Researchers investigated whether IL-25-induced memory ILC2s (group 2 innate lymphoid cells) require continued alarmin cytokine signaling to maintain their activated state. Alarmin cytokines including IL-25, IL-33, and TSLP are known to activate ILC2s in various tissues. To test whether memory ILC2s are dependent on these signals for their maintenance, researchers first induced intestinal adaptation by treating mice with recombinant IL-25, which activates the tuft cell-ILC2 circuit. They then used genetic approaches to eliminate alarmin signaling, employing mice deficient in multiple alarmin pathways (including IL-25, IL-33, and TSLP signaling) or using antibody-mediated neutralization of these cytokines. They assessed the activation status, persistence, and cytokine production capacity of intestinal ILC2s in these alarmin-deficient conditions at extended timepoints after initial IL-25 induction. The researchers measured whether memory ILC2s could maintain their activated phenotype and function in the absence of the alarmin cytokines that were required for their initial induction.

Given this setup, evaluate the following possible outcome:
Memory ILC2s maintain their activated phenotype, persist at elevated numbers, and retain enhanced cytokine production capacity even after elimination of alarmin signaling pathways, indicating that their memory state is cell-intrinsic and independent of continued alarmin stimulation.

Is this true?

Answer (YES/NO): YES